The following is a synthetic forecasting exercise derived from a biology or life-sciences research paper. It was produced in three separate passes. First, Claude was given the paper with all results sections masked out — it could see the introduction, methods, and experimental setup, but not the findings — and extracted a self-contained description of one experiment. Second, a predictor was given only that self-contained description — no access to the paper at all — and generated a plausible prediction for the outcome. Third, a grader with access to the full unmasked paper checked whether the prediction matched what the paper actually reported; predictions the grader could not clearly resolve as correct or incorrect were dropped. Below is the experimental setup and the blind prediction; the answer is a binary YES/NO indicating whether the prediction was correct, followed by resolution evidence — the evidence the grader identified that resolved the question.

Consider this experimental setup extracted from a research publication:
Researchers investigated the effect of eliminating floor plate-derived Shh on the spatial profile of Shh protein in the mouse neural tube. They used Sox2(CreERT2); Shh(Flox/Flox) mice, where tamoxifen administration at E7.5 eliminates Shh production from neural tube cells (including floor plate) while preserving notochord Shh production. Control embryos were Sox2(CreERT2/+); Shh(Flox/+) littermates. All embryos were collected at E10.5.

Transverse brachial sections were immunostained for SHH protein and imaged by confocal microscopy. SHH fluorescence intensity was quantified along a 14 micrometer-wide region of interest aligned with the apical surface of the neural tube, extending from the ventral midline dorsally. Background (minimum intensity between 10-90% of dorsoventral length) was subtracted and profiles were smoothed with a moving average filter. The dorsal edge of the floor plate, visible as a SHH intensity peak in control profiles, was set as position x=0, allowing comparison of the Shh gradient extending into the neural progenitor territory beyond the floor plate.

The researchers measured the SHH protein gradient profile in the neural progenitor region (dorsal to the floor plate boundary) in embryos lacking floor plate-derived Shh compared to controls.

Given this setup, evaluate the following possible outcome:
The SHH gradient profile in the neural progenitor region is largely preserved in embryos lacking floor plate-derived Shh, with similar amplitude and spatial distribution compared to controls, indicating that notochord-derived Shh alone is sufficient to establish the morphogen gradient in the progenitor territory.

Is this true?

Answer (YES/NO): NO